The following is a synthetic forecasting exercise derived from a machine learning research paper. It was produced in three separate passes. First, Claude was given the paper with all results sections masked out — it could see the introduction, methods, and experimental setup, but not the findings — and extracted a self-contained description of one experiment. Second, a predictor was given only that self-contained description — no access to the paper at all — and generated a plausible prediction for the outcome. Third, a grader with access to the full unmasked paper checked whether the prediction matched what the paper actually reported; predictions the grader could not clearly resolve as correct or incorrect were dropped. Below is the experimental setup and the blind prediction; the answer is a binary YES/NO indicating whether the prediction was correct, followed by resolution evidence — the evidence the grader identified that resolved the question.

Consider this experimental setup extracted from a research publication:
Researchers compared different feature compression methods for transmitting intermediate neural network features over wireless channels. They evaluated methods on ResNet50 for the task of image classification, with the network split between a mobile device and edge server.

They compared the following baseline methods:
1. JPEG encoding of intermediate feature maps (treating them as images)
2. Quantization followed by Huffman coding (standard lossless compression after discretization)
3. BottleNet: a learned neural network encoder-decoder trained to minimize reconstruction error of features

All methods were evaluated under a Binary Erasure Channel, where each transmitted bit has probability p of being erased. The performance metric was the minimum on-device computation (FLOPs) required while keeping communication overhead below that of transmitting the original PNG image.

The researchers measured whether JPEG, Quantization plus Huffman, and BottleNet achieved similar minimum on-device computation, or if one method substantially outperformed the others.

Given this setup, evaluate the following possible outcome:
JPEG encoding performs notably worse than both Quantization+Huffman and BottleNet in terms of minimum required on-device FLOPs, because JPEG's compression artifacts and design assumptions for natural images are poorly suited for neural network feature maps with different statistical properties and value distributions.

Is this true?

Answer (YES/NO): NO